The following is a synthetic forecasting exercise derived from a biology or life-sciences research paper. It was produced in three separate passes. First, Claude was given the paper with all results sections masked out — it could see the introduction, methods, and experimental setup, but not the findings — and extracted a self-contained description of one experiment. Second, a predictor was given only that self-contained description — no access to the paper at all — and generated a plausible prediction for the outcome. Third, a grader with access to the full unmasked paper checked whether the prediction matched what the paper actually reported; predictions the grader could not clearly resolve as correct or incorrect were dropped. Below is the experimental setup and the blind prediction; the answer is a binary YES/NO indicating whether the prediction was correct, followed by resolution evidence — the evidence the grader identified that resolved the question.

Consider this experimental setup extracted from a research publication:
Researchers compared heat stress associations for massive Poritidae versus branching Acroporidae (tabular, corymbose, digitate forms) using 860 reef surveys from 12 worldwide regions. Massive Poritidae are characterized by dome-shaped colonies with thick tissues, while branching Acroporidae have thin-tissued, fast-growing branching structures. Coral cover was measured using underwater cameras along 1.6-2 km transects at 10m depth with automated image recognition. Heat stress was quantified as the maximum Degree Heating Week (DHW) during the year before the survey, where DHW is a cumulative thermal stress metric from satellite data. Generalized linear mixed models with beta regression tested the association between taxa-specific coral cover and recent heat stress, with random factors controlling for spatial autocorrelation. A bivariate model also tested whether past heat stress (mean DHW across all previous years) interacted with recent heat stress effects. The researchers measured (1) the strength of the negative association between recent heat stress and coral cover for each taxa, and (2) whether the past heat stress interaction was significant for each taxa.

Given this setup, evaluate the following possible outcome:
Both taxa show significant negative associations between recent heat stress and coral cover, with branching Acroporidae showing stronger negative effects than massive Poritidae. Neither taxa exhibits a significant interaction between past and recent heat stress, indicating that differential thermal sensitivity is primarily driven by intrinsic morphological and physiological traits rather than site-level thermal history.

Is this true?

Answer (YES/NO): NO